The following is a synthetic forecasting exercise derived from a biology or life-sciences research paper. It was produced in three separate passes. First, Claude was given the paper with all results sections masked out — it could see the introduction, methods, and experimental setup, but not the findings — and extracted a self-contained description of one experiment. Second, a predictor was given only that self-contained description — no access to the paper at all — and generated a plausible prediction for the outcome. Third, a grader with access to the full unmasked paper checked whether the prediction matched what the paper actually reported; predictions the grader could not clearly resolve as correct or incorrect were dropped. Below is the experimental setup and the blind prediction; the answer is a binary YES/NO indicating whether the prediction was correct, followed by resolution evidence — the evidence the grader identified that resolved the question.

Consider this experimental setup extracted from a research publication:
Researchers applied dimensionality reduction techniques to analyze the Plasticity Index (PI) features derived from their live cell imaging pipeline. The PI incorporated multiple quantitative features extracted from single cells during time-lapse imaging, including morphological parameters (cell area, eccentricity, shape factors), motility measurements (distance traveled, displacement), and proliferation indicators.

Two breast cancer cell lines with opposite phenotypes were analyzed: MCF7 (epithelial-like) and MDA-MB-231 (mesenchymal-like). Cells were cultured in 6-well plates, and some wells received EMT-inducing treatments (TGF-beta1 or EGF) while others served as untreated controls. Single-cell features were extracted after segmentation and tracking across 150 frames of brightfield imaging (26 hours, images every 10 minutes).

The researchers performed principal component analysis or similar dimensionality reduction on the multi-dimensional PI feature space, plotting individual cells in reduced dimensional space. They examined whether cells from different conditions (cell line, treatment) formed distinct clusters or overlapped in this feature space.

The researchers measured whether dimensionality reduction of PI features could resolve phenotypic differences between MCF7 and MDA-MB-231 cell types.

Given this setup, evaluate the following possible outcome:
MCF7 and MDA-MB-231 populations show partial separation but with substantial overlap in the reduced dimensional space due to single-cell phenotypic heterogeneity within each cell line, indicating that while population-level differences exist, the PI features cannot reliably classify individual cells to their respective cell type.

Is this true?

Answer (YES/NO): NO